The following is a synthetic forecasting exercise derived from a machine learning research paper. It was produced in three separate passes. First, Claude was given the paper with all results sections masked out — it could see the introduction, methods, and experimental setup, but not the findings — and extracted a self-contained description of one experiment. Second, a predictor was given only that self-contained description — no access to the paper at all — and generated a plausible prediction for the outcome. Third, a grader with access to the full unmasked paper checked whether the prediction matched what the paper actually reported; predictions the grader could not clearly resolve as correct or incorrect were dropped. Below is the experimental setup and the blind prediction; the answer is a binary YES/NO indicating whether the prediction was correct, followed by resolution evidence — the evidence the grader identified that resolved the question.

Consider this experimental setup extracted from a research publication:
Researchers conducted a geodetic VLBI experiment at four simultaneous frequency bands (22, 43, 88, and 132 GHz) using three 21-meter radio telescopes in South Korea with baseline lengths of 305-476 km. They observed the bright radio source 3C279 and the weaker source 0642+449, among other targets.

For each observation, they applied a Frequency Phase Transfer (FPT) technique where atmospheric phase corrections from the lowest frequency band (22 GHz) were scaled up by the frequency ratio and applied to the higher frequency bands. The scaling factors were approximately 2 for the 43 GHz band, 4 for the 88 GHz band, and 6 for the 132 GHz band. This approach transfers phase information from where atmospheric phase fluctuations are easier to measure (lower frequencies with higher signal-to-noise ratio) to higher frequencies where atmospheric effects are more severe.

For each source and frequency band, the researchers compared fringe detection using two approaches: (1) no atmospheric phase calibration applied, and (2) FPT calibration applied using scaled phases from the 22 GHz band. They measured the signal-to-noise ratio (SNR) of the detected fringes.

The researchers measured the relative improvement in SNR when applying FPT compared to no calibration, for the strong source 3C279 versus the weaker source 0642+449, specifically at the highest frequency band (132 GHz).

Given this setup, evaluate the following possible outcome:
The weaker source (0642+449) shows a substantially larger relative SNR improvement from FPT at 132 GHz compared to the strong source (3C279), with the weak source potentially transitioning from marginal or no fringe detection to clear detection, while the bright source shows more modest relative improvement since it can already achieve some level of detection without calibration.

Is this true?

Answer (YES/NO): YES